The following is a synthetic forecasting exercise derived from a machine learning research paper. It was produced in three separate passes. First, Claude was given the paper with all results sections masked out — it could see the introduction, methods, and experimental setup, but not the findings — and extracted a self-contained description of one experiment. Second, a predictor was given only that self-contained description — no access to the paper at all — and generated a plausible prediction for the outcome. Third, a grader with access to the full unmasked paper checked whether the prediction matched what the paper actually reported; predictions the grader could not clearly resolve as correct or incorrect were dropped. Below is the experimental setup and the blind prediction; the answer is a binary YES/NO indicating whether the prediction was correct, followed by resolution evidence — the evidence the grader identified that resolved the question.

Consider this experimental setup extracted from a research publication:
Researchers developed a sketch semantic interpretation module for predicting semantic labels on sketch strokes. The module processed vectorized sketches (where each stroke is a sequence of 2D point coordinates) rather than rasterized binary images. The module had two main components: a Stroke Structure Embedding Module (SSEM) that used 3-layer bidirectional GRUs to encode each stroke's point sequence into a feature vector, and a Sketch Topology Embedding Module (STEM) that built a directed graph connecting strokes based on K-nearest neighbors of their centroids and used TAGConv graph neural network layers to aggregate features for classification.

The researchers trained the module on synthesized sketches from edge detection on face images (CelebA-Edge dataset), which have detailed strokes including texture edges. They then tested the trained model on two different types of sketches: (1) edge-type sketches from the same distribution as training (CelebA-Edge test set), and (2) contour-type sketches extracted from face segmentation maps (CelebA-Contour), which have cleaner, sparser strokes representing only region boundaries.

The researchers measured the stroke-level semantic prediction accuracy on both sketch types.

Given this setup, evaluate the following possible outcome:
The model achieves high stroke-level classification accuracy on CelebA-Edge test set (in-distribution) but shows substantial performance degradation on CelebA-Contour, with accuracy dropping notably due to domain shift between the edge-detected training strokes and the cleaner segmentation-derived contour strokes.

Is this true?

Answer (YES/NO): NO